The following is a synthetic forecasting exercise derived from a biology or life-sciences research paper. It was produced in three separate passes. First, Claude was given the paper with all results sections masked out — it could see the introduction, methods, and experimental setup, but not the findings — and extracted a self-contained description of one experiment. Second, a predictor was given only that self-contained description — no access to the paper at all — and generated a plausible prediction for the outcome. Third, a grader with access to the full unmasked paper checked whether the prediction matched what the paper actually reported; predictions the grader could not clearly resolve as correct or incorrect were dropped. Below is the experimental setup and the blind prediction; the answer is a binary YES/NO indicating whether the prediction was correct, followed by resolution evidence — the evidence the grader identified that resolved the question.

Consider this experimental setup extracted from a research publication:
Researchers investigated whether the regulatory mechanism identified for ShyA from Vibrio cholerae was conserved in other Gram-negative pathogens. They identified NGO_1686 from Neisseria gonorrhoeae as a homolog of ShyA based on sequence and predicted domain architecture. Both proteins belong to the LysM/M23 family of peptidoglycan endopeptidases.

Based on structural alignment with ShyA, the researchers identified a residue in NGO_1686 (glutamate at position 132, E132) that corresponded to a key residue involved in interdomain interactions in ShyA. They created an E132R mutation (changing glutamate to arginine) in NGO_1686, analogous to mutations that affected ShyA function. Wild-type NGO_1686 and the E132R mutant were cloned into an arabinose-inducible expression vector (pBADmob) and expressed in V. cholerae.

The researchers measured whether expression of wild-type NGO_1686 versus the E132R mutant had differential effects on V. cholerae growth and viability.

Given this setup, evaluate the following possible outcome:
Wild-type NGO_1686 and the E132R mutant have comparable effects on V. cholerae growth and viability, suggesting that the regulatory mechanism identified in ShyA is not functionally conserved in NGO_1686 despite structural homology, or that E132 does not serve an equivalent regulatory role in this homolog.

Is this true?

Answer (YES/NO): NO